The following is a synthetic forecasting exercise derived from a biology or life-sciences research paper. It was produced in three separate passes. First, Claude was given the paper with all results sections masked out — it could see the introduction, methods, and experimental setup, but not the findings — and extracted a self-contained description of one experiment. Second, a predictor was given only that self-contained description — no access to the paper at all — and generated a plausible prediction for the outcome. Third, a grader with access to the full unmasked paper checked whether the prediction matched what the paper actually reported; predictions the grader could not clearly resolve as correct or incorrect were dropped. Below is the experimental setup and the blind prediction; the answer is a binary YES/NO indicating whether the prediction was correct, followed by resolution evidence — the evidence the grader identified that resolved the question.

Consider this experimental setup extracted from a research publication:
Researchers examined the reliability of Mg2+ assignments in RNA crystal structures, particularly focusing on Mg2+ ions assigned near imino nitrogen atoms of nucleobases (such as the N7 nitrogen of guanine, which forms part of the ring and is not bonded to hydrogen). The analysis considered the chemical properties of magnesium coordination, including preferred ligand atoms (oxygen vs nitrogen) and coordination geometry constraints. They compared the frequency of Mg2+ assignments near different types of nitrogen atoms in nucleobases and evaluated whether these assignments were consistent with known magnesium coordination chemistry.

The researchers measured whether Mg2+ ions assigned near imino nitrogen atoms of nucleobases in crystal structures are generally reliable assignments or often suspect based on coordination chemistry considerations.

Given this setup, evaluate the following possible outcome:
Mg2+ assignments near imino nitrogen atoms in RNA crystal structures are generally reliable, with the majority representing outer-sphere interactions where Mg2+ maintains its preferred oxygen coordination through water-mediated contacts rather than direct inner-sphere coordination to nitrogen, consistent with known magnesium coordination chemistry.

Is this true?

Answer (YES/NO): NO